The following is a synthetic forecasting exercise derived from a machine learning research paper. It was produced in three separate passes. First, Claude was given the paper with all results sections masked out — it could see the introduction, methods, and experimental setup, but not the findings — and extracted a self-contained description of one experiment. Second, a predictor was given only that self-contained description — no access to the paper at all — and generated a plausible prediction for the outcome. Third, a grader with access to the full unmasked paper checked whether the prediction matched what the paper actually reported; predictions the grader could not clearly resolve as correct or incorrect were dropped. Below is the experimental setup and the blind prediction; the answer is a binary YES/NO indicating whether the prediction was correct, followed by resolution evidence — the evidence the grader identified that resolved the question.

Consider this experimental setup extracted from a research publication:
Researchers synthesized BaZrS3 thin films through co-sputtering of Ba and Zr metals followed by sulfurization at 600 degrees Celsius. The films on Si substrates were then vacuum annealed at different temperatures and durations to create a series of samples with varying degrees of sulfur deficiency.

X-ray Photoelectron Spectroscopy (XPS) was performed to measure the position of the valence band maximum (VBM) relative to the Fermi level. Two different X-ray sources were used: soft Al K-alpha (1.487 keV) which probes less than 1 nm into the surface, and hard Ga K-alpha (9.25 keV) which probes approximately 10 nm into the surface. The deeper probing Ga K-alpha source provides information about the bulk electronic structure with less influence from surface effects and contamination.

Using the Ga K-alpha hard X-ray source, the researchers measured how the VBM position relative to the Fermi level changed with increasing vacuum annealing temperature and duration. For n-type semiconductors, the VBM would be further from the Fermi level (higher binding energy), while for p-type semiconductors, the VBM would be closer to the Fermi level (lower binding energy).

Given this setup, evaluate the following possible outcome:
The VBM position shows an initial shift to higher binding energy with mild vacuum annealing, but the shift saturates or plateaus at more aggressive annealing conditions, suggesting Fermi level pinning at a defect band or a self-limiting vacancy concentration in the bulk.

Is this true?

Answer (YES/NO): NO